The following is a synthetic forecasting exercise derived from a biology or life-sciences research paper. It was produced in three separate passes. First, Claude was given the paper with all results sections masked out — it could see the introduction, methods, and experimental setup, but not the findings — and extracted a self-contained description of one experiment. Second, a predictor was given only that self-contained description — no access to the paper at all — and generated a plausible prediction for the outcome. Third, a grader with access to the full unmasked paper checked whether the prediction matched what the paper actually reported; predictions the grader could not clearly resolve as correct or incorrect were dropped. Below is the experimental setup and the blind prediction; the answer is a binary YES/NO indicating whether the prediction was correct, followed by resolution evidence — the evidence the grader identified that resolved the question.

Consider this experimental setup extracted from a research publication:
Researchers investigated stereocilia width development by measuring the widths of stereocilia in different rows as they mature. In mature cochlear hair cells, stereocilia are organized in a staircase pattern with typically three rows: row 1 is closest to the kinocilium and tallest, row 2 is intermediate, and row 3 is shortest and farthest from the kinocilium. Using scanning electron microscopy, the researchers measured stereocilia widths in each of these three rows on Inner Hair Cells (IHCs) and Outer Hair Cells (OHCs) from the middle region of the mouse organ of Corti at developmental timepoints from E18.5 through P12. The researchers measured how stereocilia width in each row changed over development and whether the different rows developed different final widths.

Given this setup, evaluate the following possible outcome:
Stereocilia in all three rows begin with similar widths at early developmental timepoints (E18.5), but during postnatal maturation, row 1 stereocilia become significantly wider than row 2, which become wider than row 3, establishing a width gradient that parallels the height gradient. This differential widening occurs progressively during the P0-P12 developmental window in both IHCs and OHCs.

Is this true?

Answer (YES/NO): NO